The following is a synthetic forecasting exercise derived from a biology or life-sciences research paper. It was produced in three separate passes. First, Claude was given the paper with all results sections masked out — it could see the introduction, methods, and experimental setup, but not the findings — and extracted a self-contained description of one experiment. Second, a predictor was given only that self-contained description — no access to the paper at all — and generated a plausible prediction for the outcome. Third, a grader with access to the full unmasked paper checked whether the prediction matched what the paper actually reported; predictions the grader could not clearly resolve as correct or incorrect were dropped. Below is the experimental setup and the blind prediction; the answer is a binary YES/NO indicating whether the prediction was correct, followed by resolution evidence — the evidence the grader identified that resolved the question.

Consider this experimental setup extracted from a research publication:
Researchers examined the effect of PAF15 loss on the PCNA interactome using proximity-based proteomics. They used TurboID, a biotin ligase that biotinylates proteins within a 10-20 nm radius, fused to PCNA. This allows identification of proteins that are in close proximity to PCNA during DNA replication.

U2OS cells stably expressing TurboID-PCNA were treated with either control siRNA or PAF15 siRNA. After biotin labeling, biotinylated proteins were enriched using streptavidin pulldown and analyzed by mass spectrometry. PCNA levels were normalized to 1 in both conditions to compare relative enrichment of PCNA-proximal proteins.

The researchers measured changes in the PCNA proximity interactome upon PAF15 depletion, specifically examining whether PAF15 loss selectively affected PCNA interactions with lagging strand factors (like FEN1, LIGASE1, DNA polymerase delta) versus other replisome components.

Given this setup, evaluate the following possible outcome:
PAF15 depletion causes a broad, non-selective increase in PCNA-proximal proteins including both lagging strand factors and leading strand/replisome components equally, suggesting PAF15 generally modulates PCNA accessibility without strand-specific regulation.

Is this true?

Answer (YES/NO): NO